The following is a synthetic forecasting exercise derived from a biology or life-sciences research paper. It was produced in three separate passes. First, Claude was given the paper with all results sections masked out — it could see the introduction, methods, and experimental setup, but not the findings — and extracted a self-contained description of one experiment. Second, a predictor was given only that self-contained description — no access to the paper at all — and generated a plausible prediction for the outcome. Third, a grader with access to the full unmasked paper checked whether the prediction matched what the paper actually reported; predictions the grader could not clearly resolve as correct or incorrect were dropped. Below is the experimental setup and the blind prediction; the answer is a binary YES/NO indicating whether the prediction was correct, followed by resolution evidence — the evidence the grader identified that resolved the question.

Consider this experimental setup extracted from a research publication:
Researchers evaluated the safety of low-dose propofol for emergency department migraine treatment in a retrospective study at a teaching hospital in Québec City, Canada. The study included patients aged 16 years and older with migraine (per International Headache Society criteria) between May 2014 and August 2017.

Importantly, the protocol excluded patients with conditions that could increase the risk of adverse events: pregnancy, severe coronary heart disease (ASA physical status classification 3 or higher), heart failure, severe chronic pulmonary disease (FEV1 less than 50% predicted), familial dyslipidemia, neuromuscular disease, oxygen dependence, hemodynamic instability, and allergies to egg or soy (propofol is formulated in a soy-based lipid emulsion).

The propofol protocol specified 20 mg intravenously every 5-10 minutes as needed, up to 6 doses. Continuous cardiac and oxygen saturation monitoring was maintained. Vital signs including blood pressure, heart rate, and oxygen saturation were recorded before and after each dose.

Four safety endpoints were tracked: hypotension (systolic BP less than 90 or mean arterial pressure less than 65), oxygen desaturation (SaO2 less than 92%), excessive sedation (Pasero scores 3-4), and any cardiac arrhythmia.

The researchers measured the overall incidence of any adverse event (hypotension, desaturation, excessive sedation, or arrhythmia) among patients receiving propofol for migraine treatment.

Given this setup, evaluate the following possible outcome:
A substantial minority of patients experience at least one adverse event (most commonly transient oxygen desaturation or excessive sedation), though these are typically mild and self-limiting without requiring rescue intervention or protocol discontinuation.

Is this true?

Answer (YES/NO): NO